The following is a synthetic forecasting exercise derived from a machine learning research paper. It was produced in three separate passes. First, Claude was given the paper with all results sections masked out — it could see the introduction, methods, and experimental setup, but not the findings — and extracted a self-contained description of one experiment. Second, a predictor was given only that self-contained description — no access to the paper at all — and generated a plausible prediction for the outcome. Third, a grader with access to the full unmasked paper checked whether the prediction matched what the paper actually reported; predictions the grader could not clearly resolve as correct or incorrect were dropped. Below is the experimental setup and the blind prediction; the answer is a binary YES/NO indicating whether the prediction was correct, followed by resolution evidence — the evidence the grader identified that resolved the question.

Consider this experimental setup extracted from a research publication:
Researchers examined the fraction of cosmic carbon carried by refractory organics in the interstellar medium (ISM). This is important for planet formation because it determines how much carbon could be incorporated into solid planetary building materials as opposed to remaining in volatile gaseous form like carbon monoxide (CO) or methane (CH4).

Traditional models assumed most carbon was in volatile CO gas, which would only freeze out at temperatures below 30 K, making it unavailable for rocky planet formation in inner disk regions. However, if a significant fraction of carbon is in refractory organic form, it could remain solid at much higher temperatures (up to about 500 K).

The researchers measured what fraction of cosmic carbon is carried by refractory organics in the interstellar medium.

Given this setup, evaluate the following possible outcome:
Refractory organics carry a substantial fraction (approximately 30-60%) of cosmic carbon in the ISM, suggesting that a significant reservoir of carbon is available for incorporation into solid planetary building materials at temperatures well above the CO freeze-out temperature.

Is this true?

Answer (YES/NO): YES